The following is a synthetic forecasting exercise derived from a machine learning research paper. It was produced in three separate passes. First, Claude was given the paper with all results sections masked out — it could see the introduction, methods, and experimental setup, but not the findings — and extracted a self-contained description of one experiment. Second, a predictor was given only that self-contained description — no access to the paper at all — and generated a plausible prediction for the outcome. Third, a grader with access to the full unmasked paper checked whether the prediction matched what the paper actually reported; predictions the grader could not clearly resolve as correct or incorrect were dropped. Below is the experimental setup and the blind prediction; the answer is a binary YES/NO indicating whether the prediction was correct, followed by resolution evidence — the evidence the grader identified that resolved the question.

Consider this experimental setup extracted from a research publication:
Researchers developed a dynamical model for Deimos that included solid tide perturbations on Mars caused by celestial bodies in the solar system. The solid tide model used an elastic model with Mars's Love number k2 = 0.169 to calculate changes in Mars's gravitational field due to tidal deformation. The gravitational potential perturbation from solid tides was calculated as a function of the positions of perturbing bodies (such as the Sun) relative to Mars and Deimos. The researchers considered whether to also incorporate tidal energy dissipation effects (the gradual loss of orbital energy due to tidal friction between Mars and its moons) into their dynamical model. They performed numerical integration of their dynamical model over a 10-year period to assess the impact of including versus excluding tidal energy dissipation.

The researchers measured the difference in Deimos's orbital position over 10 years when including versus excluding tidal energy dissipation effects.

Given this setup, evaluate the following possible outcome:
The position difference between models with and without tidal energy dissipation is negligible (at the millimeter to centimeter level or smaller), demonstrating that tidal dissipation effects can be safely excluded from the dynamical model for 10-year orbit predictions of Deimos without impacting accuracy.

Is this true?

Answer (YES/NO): NO